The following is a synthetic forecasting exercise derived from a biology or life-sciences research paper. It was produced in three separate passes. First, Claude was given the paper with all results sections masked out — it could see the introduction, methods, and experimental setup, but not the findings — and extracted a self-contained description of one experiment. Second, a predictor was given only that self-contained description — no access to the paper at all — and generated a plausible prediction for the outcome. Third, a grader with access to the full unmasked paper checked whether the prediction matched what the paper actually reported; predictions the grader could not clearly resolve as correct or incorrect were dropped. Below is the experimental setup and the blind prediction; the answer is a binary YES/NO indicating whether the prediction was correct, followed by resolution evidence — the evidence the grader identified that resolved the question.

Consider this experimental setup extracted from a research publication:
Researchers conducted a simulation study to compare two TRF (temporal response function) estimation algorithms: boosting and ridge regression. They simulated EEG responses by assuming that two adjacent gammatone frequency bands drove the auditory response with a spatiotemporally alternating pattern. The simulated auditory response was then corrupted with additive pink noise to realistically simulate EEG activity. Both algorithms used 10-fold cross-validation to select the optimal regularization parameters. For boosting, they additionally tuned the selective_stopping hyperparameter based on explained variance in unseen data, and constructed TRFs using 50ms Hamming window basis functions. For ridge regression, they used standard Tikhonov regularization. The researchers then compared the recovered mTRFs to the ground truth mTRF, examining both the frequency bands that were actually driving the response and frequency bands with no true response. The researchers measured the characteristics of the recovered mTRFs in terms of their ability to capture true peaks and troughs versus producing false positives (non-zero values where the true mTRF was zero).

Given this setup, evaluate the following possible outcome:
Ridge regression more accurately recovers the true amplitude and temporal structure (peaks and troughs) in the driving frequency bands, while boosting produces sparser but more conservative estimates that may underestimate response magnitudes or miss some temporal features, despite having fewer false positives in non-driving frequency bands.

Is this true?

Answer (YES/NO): YES